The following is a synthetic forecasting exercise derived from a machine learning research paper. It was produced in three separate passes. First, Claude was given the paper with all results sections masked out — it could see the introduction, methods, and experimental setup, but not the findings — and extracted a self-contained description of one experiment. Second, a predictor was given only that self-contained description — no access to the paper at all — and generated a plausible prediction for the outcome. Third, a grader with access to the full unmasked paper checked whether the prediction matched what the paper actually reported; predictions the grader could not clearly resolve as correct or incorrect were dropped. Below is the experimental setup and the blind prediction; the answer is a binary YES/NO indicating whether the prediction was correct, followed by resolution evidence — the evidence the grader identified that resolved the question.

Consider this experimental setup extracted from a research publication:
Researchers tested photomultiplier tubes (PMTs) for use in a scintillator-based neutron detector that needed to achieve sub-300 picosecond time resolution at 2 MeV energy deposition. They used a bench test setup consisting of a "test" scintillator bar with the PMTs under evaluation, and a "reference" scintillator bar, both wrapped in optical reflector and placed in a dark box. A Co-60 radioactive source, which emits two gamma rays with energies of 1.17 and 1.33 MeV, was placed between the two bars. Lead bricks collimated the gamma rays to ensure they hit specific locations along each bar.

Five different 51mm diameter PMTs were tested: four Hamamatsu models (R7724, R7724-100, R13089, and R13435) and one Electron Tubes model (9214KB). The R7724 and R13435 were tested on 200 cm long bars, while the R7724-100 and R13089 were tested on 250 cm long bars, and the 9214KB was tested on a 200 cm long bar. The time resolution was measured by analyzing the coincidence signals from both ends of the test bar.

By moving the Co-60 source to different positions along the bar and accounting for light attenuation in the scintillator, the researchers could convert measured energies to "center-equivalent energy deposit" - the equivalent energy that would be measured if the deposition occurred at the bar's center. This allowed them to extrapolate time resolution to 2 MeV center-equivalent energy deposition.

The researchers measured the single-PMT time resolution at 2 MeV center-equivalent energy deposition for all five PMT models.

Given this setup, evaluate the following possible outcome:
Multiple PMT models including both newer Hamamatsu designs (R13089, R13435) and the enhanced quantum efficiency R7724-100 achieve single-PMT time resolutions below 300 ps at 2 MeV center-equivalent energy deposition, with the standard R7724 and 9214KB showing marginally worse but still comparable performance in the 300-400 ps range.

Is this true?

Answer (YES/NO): NO